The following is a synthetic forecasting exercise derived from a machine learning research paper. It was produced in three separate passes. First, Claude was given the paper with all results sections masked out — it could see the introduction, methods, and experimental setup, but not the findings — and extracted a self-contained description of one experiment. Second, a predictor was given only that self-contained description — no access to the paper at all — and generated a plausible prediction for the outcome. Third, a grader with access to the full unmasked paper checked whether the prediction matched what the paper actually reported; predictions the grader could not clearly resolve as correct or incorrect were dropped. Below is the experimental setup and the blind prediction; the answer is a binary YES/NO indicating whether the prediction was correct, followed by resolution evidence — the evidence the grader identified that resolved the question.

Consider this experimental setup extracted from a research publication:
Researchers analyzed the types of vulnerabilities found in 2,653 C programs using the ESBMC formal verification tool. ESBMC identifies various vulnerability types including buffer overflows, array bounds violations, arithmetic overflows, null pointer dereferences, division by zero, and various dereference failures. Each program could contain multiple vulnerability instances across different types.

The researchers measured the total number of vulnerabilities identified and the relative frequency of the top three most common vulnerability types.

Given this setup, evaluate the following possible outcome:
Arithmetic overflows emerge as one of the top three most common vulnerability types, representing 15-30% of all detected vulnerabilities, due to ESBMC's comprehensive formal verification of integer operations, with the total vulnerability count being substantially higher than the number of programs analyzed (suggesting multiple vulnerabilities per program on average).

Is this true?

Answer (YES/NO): YES